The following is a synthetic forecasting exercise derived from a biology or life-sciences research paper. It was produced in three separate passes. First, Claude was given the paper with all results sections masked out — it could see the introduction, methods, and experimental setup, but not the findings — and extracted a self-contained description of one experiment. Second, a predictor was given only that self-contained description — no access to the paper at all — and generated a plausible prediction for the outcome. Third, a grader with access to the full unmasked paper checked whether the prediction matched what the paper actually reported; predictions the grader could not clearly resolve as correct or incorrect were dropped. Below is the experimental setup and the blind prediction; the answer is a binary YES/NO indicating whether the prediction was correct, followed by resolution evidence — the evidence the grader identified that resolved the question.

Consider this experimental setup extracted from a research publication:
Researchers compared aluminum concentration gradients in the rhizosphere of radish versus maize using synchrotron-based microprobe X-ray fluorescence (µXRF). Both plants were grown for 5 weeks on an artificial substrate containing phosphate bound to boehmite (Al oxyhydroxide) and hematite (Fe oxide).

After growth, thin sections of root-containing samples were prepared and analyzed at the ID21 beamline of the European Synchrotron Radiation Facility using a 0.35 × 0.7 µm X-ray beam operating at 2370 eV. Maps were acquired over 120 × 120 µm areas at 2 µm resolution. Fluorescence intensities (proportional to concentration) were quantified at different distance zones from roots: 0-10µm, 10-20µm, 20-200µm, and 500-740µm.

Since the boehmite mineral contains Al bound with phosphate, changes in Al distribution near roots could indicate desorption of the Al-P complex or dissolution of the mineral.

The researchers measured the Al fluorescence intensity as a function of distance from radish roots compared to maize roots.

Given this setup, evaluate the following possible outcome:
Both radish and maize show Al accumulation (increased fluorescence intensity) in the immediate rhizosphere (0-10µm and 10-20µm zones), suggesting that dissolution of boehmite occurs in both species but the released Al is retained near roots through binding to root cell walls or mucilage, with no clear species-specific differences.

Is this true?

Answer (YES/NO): NO